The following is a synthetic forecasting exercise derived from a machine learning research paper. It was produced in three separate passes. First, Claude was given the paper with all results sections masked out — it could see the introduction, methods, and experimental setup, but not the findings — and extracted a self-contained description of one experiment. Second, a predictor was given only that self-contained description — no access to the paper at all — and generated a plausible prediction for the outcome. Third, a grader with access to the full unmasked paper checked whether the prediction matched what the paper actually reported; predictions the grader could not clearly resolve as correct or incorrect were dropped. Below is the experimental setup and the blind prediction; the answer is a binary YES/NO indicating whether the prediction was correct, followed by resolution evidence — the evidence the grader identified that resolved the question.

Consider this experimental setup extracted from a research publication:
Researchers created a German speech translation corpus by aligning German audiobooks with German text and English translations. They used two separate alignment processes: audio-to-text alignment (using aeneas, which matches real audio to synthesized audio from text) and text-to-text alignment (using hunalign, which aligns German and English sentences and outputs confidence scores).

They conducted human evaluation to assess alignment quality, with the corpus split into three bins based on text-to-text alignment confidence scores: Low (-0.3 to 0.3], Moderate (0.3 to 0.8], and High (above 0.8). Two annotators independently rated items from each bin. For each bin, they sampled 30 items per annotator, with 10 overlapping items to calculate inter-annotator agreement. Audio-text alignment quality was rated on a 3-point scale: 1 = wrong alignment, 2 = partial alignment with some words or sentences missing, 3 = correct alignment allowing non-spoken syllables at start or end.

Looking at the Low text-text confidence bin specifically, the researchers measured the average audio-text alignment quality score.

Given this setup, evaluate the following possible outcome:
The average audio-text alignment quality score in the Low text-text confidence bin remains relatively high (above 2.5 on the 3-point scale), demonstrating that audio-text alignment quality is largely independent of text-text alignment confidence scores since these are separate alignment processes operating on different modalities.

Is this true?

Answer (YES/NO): YES